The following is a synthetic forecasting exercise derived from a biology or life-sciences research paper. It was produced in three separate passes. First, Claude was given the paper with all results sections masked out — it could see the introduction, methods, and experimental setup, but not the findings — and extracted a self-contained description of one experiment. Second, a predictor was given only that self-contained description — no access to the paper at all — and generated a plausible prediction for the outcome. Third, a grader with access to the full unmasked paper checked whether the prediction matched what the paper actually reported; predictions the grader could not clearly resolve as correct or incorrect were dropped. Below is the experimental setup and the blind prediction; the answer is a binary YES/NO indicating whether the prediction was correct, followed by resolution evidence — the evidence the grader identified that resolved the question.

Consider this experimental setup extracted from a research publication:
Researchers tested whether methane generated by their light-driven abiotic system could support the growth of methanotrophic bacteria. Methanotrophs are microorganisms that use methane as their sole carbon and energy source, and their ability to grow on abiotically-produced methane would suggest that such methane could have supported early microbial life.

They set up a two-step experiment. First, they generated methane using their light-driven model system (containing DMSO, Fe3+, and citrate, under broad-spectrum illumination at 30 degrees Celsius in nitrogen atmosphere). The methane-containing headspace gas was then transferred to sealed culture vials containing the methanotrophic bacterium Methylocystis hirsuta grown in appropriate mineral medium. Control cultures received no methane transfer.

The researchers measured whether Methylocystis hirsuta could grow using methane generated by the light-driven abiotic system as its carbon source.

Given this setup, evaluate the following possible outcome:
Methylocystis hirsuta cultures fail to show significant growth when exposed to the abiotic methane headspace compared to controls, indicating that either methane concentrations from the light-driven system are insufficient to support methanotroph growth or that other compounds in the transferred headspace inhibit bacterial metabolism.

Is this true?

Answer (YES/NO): NO